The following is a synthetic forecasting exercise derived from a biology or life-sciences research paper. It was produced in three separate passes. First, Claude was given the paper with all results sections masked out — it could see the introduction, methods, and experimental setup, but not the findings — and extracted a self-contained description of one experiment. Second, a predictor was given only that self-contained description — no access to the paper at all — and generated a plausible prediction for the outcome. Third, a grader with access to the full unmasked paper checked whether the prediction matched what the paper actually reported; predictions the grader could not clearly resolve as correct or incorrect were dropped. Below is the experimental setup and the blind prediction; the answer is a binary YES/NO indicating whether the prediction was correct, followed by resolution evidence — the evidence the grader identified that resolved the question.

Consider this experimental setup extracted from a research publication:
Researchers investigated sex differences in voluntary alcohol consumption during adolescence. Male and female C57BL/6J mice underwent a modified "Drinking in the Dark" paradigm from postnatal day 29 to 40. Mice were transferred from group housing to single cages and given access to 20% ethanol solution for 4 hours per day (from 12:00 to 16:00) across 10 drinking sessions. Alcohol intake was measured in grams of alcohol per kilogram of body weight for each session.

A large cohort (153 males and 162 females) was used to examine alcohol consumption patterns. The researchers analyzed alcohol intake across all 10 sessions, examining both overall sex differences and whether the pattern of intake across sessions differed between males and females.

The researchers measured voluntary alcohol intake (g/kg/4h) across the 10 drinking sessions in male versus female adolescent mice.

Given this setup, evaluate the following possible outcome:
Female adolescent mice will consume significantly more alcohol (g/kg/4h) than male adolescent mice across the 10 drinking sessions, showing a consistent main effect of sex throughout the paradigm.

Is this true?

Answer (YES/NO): YES